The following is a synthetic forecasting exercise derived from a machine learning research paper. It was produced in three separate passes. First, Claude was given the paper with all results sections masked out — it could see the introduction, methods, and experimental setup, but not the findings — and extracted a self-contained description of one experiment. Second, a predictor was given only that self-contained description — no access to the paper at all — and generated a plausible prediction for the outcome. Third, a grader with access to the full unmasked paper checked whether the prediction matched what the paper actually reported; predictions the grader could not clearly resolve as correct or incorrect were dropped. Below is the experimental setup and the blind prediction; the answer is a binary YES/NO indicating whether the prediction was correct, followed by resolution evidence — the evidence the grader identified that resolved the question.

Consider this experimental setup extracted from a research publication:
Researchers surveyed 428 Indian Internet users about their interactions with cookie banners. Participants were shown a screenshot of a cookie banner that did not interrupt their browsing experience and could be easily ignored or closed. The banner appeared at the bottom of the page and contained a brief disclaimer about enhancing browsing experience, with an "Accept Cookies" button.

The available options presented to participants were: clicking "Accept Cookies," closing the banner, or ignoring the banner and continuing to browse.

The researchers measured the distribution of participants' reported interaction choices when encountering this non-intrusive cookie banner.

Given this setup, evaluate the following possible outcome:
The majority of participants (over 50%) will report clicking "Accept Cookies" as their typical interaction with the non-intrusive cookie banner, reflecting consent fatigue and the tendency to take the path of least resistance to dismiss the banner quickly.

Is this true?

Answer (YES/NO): NO